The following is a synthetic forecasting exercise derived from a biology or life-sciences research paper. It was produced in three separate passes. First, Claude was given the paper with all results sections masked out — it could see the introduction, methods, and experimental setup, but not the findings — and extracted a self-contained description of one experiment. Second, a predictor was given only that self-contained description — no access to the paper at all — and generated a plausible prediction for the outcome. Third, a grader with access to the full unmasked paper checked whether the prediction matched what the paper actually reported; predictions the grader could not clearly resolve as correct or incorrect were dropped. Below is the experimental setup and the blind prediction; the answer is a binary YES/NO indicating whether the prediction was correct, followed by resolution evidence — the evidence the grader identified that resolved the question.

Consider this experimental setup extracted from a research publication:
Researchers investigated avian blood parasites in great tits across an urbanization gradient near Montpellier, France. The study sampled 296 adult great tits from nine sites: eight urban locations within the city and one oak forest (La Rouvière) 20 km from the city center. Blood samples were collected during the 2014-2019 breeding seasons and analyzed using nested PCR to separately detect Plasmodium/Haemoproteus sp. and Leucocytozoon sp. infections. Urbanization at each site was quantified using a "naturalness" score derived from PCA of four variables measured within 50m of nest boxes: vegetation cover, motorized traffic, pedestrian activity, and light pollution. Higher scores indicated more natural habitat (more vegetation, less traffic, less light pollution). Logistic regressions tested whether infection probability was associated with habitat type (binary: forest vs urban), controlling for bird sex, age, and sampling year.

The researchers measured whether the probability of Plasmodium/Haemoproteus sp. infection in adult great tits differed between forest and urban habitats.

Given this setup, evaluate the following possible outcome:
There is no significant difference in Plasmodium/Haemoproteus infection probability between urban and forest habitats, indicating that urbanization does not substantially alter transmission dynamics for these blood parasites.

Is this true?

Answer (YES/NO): YES